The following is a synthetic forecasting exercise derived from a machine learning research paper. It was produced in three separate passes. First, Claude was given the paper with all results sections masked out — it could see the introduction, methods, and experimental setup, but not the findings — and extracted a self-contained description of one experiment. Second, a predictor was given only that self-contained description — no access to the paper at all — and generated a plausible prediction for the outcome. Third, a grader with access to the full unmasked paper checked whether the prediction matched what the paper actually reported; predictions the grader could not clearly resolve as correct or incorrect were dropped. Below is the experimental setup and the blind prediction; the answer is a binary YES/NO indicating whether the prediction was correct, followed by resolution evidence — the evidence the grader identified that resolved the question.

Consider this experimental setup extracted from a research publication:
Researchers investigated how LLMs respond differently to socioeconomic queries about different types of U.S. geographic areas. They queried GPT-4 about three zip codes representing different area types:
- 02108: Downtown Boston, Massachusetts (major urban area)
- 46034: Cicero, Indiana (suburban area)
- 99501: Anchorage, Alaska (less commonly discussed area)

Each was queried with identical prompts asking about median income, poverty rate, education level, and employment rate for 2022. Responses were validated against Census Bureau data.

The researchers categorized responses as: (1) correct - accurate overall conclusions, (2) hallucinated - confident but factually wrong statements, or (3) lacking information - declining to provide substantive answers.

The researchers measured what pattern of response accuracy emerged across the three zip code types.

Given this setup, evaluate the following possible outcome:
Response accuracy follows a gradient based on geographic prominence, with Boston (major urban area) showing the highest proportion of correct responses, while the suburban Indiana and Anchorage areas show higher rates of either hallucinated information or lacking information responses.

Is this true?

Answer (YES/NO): YES